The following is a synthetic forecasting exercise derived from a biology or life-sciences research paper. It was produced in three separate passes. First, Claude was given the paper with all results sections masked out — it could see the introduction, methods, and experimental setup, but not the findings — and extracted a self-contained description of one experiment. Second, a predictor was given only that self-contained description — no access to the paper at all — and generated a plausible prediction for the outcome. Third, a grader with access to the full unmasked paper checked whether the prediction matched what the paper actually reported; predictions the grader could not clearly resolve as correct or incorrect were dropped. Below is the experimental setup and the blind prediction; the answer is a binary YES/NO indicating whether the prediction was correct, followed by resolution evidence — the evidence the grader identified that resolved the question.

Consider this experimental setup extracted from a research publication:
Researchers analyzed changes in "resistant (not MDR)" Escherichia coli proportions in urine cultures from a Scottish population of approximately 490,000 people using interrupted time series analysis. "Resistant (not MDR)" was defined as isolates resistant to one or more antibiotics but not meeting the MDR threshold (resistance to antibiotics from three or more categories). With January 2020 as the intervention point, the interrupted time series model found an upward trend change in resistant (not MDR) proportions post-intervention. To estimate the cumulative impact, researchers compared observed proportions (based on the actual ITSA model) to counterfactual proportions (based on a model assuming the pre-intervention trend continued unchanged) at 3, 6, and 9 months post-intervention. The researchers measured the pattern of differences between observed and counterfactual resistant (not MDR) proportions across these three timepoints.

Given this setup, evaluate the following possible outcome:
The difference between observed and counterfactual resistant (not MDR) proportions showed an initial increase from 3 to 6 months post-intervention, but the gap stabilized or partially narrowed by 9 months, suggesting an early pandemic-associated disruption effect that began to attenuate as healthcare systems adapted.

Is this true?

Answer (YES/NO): NO